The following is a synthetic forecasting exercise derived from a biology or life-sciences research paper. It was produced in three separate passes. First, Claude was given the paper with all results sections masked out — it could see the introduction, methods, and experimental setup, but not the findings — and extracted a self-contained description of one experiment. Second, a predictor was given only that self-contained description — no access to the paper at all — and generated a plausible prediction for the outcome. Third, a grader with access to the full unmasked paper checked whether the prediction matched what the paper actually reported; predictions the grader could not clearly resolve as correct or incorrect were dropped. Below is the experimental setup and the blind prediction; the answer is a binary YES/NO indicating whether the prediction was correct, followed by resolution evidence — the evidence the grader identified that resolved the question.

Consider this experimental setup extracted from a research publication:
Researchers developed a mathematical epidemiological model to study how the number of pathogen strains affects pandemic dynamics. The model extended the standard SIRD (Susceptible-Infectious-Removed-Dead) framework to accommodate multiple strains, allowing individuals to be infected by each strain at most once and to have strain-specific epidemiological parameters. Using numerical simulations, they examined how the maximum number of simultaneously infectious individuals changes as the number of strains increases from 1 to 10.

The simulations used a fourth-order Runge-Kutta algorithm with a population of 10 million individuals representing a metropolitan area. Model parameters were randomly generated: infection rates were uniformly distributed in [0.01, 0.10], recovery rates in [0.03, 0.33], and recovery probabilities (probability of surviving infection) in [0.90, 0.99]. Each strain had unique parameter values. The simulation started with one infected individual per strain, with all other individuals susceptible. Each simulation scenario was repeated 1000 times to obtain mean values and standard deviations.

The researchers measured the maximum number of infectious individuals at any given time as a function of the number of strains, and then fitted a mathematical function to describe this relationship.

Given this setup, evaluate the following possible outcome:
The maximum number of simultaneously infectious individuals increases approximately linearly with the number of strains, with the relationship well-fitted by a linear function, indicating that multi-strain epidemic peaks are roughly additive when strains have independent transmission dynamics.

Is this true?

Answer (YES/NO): NO